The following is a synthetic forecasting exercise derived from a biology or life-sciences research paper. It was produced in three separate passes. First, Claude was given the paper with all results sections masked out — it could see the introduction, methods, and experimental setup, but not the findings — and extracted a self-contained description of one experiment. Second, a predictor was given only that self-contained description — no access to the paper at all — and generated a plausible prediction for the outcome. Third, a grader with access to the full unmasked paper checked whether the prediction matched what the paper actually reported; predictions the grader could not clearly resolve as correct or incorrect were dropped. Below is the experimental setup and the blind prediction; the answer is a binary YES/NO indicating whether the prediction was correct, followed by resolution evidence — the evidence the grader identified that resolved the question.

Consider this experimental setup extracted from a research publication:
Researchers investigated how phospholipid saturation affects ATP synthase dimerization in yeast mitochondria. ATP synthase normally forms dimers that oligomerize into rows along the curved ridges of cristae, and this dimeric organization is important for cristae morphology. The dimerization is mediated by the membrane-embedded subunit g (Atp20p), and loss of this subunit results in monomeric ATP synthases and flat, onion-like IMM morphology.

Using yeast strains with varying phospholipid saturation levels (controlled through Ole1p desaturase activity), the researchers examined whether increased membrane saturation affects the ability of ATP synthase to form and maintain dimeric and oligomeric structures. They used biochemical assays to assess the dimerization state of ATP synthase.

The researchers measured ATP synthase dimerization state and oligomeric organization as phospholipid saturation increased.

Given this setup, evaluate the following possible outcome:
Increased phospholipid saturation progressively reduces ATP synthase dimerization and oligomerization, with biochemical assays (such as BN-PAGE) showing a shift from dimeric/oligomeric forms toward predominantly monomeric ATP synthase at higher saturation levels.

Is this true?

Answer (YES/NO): YES